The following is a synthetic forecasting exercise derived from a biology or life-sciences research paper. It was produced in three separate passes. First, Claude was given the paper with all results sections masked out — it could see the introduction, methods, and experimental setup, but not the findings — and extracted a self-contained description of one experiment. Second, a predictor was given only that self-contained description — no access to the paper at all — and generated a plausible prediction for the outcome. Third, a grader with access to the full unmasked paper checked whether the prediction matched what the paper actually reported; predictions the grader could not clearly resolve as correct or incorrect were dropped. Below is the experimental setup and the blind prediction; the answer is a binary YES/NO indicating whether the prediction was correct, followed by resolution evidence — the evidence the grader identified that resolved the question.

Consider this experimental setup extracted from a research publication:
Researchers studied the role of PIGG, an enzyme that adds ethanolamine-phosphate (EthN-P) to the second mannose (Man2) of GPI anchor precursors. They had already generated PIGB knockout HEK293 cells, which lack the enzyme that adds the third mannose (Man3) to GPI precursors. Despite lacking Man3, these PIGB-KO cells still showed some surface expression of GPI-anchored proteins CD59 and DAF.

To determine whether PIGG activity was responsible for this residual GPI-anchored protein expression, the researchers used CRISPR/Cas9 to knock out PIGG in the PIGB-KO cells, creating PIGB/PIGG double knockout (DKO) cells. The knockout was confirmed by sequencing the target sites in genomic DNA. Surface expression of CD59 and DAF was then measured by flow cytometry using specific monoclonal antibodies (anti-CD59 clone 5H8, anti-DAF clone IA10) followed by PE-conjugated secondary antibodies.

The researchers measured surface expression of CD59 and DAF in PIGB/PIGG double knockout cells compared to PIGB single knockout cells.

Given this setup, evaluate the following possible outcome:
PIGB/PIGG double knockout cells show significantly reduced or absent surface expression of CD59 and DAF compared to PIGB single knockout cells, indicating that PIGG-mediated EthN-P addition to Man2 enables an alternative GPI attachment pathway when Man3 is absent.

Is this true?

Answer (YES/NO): YES